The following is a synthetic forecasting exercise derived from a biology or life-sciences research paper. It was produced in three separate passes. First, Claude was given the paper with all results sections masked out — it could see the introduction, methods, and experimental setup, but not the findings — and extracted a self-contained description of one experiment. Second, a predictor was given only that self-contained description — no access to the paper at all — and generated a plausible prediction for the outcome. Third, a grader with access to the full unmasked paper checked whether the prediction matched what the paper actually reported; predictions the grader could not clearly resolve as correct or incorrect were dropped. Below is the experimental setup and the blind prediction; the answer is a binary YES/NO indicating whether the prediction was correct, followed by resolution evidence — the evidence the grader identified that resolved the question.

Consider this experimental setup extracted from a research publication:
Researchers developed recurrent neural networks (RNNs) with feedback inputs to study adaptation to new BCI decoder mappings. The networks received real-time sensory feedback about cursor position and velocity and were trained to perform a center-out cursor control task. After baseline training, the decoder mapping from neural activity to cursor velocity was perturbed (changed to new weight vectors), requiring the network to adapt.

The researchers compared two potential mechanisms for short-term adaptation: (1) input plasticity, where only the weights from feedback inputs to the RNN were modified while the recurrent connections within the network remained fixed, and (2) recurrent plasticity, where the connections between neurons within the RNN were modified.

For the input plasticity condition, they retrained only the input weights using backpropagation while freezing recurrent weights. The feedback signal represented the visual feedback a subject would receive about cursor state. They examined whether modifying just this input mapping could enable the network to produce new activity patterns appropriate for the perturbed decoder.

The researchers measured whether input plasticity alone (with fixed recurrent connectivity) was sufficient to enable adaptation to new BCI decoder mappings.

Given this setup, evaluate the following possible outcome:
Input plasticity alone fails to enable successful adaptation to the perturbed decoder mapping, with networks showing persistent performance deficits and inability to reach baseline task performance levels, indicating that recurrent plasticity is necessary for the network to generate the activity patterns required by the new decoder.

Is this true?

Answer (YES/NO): NO